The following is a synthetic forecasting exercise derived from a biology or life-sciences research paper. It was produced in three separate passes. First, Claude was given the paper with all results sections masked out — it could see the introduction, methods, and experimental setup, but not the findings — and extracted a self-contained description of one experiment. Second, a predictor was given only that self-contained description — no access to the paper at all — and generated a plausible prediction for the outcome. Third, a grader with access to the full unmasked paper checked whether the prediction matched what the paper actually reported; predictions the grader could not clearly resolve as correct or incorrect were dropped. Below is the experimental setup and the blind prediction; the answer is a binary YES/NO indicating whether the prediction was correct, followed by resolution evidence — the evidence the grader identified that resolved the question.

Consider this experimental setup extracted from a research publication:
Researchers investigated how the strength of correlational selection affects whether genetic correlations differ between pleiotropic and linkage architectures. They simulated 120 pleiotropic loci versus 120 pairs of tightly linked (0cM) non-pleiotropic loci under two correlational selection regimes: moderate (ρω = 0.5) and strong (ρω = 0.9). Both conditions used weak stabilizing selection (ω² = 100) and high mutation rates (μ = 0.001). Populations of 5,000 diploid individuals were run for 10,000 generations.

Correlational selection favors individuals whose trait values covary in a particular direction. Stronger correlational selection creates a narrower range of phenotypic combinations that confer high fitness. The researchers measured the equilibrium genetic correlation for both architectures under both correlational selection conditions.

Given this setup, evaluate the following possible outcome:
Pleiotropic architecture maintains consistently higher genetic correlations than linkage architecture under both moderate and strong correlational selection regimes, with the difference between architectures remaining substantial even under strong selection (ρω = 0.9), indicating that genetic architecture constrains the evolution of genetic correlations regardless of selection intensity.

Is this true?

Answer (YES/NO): YES